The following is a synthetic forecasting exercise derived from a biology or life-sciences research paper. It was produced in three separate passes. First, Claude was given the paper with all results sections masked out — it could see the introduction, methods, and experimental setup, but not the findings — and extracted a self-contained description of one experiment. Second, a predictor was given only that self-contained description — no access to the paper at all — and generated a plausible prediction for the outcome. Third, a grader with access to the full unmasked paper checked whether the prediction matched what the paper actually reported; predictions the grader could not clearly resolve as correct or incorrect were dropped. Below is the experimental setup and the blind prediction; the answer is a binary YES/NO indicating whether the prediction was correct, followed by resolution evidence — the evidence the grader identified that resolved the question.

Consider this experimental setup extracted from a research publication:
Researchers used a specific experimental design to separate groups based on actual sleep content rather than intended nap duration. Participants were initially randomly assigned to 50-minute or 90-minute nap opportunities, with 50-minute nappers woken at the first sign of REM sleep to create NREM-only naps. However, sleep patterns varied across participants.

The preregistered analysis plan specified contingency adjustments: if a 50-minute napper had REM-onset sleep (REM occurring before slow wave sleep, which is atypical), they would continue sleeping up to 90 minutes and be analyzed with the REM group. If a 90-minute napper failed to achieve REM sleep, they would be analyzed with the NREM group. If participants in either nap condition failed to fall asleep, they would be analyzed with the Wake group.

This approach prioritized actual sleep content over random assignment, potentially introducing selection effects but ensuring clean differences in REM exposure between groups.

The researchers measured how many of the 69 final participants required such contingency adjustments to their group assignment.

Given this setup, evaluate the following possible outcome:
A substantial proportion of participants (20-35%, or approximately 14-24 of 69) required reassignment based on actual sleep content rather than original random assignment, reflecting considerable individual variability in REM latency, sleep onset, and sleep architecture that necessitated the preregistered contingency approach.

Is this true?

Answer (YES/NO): NO